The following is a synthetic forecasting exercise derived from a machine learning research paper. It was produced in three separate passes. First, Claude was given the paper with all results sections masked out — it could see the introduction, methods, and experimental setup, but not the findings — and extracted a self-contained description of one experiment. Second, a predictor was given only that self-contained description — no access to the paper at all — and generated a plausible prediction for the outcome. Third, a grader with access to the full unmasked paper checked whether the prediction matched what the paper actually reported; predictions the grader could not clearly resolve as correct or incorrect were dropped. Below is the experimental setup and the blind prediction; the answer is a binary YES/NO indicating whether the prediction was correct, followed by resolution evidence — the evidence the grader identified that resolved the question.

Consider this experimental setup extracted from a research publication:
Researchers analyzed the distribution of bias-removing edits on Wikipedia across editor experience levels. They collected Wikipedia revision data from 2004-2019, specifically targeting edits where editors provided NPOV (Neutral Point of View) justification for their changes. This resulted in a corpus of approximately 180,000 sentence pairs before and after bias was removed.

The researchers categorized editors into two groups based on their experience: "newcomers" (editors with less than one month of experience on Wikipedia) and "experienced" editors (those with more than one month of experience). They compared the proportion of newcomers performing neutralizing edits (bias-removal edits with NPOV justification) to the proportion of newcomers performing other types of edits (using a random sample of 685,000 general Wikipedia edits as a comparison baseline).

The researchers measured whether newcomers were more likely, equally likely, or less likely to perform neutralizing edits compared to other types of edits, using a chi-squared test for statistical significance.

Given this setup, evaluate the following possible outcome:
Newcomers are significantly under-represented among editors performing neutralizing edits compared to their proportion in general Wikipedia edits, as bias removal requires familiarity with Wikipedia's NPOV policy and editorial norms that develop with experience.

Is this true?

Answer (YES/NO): YES